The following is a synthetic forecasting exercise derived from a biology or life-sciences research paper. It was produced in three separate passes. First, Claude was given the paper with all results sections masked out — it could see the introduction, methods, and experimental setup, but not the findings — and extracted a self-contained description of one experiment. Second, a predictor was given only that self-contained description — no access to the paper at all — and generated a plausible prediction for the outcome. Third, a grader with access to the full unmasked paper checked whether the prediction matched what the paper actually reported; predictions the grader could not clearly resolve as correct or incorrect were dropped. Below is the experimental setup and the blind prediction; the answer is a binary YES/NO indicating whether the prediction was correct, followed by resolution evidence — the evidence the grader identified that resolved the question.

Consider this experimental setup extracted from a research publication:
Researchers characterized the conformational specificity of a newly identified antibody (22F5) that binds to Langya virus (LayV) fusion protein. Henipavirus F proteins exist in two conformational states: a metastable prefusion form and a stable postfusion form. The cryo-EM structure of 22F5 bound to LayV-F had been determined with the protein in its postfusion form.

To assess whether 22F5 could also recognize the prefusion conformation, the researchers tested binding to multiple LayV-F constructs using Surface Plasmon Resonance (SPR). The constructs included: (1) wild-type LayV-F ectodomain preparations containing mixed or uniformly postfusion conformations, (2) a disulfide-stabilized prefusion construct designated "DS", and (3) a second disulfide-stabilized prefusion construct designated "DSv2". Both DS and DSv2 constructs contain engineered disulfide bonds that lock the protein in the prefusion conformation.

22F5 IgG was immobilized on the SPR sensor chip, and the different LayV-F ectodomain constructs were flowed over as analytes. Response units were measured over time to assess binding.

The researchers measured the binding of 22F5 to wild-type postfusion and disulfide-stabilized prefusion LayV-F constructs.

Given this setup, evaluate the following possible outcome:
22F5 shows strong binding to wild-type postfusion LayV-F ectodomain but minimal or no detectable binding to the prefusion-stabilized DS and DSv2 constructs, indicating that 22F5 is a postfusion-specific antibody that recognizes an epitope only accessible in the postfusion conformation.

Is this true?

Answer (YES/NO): NO